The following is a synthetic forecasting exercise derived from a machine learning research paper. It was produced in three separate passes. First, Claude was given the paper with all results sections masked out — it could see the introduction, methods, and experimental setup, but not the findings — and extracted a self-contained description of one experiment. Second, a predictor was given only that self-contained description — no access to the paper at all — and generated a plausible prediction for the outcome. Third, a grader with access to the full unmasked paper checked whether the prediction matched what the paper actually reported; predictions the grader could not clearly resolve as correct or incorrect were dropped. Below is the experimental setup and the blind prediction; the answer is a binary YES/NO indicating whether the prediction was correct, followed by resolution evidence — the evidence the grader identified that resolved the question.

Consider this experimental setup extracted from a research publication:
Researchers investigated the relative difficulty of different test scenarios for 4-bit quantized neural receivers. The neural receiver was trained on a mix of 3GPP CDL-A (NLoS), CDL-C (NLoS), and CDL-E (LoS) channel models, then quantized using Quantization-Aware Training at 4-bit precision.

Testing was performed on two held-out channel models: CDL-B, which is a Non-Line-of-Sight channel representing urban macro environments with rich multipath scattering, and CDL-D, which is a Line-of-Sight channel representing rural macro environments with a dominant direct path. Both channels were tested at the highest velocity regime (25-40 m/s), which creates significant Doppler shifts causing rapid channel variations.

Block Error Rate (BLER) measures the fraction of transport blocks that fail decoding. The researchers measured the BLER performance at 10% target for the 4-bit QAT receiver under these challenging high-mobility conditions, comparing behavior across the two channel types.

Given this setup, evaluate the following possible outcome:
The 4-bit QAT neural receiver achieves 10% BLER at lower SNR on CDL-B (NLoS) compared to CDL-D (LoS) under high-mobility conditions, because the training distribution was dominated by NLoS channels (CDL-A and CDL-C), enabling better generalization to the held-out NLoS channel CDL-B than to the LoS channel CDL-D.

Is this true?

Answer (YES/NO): NO